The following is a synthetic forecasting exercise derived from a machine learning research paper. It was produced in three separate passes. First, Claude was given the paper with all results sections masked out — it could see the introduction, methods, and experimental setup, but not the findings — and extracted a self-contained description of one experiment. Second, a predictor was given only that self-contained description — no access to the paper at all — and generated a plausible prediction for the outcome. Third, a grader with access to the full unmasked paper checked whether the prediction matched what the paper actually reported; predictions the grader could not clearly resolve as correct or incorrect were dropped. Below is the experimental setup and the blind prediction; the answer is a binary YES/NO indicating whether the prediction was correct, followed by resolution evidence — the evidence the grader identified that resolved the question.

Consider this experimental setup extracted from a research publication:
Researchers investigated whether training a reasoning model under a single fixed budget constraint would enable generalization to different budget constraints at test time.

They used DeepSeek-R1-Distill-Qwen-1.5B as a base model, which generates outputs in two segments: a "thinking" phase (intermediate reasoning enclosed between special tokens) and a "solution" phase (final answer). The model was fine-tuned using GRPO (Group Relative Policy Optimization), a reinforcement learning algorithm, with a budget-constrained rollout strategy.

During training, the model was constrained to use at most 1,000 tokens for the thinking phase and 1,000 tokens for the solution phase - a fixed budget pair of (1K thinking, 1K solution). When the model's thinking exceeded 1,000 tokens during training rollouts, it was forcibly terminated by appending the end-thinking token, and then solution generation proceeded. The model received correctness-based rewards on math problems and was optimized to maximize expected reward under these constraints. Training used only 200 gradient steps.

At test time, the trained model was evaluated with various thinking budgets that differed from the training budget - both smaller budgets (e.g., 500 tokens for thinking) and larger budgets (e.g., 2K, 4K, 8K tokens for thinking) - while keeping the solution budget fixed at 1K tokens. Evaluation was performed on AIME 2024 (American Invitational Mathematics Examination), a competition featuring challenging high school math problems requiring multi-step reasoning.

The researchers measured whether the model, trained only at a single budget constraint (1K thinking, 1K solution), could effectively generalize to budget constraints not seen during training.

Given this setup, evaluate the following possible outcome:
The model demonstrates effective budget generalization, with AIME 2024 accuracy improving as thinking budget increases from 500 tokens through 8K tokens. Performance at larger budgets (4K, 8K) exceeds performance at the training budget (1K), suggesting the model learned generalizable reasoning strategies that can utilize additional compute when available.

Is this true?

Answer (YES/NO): YES